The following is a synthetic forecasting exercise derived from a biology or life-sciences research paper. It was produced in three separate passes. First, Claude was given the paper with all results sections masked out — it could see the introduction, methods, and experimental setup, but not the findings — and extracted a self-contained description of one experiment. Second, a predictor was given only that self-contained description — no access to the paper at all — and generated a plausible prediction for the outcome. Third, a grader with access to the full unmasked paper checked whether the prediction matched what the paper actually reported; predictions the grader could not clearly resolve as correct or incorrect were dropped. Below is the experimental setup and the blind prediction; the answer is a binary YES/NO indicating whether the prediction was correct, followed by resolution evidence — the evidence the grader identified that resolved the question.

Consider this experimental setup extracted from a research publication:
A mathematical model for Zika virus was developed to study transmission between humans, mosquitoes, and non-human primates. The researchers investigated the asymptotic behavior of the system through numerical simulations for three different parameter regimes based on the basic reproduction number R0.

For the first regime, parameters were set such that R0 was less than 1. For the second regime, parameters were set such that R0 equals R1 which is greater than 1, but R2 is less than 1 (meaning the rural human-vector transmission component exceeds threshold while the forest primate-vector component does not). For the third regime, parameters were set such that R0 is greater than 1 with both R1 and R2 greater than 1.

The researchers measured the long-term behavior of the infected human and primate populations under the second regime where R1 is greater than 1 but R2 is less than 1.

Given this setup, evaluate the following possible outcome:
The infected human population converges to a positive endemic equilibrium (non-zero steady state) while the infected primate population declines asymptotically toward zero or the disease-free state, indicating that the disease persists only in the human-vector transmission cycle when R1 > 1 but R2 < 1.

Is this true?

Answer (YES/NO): YES